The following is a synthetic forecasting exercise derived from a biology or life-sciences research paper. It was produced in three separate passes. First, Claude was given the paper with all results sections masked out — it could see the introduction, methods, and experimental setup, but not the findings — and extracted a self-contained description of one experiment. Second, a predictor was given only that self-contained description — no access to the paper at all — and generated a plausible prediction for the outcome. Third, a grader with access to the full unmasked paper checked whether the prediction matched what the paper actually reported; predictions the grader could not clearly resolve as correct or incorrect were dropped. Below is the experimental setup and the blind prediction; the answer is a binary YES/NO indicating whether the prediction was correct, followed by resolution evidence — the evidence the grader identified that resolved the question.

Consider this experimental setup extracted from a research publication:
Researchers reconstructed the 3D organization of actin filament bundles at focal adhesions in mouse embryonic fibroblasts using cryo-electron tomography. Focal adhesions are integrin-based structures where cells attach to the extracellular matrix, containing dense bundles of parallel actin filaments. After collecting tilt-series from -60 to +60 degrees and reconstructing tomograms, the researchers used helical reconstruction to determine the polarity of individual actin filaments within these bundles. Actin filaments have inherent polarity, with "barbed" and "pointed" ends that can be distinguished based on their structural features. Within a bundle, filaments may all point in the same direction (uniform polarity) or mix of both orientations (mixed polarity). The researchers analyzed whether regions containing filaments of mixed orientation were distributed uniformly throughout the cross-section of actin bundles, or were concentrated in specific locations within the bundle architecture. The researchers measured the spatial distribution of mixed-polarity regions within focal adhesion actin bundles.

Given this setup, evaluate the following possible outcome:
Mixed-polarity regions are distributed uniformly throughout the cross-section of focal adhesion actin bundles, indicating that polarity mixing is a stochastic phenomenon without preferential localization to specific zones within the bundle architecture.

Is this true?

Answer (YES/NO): NO